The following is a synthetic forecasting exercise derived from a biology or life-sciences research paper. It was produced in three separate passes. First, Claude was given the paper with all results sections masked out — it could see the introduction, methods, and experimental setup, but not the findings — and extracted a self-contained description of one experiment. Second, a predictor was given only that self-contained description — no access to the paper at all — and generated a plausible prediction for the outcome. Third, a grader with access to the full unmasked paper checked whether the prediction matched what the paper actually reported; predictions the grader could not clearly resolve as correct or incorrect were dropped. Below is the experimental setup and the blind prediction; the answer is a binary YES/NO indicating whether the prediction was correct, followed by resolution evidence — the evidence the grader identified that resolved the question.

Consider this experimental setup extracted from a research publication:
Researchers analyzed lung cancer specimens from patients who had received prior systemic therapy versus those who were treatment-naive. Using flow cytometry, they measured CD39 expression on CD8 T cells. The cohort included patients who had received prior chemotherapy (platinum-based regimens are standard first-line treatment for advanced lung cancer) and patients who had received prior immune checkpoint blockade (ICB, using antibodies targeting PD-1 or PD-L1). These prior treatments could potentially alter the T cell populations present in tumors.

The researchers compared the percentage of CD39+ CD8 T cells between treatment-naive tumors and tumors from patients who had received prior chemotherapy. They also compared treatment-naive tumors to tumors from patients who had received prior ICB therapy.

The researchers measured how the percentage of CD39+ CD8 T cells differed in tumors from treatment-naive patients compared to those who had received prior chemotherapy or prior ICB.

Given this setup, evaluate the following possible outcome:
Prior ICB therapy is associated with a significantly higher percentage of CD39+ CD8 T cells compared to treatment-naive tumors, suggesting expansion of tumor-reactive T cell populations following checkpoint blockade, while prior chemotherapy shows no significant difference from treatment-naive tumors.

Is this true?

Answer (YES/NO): NO